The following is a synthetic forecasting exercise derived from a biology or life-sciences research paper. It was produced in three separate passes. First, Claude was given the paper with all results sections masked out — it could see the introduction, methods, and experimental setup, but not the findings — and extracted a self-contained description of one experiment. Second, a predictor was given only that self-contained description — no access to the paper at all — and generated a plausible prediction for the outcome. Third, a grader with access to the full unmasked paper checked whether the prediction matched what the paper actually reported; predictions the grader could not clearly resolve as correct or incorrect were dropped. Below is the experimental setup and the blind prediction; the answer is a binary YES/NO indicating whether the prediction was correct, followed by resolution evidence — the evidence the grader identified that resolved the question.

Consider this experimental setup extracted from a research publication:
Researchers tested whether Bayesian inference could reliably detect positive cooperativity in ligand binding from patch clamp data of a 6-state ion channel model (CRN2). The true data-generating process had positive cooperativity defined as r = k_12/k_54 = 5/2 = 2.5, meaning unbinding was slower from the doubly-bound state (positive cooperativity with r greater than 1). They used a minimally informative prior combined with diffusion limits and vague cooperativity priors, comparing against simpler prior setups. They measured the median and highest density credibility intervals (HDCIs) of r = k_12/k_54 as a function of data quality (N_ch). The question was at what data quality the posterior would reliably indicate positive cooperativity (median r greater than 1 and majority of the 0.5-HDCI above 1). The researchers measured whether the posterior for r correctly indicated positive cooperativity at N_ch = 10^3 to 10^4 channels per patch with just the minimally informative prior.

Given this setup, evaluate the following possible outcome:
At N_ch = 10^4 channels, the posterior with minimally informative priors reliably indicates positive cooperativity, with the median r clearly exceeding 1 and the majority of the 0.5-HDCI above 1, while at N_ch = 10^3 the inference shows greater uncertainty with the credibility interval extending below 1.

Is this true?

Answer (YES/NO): NO